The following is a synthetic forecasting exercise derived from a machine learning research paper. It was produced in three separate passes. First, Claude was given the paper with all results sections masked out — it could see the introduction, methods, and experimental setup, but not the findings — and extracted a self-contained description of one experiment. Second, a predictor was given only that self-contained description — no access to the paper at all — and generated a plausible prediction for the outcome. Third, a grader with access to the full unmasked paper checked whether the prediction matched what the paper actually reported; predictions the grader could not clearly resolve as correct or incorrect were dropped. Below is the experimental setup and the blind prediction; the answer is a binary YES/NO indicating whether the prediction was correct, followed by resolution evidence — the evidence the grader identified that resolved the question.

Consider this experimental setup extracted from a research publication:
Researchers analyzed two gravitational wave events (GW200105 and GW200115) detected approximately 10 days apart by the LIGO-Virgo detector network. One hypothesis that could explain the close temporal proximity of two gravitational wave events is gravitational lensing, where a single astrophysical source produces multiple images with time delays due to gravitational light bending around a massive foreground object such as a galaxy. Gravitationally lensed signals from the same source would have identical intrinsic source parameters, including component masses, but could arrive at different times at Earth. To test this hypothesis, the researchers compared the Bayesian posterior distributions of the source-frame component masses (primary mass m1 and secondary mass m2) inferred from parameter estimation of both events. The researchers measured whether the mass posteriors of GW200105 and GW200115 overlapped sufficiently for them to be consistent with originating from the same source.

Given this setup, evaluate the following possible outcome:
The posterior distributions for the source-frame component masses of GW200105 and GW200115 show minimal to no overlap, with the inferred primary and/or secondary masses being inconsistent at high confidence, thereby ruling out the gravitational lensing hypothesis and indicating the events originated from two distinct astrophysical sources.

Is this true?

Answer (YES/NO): YES